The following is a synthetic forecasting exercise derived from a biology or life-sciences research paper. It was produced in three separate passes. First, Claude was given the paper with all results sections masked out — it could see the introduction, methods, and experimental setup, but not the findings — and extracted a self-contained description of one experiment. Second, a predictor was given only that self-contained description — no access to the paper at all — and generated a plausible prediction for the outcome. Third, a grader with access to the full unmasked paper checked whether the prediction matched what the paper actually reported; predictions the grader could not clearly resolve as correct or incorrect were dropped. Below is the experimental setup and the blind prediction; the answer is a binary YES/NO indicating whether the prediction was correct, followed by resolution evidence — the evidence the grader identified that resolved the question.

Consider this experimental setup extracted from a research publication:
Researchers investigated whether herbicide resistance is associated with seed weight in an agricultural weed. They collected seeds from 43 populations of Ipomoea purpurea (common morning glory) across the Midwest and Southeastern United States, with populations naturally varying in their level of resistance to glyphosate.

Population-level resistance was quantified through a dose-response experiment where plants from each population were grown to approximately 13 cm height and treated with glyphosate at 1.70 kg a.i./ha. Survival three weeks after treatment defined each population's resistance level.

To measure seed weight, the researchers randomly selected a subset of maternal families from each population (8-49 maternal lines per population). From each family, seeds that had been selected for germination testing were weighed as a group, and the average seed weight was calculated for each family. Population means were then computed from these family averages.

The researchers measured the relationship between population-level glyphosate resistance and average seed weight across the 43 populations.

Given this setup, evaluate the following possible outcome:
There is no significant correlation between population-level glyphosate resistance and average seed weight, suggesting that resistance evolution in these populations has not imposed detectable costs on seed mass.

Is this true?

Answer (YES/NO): NO